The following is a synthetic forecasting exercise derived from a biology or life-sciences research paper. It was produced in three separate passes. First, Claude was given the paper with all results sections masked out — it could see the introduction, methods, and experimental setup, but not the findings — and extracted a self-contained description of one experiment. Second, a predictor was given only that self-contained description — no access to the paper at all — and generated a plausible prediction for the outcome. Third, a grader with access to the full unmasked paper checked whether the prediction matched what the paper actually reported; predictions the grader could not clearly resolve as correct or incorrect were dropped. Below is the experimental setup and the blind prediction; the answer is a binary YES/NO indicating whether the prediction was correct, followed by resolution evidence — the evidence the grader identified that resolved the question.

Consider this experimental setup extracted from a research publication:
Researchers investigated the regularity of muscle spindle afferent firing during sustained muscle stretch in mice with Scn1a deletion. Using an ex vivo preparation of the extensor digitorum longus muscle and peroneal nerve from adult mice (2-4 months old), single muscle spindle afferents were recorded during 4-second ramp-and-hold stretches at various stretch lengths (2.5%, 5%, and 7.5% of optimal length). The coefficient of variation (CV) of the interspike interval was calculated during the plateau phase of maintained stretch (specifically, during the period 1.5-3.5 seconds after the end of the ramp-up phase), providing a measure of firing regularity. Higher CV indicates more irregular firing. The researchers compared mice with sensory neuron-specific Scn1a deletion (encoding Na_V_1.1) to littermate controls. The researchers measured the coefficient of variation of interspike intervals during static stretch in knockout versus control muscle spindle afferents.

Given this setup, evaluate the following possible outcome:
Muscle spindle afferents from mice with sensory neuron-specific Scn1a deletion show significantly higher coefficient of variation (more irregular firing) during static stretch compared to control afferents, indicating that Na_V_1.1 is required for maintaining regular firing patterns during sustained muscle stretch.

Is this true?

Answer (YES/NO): YES